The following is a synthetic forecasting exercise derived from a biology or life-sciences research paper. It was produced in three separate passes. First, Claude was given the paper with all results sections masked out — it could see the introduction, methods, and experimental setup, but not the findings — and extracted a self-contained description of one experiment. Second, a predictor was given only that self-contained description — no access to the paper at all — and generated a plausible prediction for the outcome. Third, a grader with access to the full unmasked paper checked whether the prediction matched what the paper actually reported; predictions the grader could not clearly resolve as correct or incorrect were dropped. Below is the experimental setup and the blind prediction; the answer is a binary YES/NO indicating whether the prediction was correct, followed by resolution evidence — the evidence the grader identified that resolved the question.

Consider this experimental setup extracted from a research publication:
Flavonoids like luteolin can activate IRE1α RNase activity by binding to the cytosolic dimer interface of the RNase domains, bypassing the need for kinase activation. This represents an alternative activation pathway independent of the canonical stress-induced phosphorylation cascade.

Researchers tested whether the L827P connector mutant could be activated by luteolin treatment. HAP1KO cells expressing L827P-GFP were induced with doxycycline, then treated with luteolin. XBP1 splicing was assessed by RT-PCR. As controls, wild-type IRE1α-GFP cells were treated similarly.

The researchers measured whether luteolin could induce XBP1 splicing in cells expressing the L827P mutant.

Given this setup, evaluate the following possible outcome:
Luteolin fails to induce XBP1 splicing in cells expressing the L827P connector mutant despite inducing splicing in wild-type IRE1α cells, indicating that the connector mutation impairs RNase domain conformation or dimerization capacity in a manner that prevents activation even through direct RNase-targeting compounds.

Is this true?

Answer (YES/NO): YES